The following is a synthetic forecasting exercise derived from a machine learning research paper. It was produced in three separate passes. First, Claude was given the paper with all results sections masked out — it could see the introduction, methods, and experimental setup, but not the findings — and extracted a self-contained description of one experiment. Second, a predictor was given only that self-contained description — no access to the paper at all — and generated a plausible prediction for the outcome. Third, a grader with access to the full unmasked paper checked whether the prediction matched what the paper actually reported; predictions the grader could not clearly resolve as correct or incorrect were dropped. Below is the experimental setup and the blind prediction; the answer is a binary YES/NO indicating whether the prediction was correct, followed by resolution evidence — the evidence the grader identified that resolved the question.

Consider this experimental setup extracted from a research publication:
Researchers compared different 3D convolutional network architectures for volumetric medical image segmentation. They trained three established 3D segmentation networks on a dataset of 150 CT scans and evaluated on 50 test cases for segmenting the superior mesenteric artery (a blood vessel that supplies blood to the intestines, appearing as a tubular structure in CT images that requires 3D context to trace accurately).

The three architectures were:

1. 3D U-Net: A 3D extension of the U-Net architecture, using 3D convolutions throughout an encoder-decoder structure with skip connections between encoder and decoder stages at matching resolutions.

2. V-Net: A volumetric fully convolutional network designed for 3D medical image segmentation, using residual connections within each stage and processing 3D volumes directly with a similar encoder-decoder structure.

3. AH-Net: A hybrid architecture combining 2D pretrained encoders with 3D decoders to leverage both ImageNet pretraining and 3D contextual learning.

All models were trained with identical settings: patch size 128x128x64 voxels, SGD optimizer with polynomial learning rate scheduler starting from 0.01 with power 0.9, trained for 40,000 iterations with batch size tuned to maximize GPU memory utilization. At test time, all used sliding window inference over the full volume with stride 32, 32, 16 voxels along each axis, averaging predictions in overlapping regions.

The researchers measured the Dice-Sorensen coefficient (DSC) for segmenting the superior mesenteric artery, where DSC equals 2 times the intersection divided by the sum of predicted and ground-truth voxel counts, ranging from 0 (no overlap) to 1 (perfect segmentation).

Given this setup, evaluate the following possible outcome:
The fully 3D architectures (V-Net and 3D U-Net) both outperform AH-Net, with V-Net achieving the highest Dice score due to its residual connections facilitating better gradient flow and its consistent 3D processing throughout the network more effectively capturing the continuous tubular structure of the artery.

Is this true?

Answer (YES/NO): NO